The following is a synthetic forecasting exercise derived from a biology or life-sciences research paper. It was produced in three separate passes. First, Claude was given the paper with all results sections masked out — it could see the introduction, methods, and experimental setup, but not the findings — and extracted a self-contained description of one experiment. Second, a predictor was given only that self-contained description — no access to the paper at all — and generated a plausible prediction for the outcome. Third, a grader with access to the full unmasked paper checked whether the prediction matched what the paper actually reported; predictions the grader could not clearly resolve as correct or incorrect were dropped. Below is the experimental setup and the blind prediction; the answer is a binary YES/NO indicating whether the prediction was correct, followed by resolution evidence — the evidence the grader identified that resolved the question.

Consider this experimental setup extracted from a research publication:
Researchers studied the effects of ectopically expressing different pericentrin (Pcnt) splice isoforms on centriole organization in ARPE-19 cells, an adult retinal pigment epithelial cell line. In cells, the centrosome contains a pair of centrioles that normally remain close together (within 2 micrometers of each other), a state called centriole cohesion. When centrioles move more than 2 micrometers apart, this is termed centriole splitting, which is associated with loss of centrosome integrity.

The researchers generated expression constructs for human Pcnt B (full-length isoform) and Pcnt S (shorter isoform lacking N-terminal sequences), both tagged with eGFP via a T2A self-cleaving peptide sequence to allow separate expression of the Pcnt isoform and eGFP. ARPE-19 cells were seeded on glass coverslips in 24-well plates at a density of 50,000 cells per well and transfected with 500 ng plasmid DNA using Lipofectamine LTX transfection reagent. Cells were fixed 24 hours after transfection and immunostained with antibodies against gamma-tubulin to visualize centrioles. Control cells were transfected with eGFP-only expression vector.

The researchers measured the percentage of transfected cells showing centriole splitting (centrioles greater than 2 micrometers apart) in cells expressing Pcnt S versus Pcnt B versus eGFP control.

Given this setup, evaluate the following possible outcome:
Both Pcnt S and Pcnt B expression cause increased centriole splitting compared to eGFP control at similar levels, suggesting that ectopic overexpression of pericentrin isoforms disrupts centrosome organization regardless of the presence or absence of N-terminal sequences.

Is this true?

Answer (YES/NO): NO